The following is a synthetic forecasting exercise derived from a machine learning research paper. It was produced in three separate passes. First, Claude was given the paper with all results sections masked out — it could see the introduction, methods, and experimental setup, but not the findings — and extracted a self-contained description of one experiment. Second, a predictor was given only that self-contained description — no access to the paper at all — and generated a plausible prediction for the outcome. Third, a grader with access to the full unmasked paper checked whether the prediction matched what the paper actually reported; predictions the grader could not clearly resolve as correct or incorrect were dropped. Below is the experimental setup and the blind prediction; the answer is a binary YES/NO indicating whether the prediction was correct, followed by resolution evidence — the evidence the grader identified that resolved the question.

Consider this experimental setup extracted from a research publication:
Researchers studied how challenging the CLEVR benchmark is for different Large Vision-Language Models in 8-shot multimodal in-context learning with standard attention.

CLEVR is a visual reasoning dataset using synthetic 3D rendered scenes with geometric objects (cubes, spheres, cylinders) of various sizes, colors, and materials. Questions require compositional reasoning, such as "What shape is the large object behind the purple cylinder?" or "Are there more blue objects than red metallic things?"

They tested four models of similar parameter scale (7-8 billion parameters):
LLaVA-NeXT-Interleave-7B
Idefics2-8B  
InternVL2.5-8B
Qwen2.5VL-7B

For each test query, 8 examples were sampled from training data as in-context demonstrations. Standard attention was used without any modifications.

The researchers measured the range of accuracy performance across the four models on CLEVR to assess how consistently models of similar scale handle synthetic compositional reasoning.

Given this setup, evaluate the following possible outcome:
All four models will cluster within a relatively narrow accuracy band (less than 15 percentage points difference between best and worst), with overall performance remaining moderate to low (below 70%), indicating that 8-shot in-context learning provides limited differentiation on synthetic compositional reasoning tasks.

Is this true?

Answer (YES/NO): NO